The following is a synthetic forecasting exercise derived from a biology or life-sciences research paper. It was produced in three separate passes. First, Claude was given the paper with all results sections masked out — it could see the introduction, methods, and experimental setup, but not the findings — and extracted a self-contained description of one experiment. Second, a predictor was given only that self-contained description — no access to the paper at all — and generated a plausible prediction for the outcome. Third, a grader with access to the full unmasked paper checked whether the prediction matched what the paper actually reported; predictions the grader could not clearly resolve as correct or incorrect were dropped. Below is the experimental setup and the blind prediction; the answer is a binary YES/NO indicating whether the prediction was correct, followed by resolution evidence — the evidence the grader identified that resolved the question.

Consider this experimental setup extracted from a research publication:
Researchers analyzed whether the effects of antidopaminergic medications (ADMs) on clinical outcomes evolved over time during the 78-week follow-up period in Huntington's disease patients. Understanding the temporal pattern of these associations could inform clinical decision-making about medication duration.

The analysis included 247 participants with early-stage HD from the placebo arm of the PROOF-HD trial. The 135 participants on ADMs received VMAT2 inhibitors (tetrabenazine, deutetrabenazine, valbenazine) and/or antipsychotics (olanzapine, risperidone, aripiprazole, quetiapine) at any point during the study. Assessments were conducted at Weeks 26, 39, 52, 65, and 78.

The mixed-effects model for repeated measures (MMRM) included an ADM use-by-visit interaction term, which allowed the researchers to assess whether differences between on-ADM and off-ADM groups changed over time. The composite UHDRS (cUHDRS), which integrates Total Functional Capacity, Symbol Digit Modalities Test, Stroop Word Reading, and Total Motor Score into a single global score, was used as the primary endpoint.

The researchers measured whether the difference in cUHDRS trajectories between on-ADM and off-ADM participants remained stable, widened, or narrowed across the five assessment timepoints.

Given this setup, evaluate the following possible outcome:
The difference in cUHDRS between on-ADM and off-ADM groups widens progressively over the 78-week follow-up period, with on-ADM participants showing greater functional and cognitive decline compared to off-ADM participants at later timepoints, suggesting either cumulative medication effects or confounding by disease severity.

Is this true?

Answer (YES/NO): YES